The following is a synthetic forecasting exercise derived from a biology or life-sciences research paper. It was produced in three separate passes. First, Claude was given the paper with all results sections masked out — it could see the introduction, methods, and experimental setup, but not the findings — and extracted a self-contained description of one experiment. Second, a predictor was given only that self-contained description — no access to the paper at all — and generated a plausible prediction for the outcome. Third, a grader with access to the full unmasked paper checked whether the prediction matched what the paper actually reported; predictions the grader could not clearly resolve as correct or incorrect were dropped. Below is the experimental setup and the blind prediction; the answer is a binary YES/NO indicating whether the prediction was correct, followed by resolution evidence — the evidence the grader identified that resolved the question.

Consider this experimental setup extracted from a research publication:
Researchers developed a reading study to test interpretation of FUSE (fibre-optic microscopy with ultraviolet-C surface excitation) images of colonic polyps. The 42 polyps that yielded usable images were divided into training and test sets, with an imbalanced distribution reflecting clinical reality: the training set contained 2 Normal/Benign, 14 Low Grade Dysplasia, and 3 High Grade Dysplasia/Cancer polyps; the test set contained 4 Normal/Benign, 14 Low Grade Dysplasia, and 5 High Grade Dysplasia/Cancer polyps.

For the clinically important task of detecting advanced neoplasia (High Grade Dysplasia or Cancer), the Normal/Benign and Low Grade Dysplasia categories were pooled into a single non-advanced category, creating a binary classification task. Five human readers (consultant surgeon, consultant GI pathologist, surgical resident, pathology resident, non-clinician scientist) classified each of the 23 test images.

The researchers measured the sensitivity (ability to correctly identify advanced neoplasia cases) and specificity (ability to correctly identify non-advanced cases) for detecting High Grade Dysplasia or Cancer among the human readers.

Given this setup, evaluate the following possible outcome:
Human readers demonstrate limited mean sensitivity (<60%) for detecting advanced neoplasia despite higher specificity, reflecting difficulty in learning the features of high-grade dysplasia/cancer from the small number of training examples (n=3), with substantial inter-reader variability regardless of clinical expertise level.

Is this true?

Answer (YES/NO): NO